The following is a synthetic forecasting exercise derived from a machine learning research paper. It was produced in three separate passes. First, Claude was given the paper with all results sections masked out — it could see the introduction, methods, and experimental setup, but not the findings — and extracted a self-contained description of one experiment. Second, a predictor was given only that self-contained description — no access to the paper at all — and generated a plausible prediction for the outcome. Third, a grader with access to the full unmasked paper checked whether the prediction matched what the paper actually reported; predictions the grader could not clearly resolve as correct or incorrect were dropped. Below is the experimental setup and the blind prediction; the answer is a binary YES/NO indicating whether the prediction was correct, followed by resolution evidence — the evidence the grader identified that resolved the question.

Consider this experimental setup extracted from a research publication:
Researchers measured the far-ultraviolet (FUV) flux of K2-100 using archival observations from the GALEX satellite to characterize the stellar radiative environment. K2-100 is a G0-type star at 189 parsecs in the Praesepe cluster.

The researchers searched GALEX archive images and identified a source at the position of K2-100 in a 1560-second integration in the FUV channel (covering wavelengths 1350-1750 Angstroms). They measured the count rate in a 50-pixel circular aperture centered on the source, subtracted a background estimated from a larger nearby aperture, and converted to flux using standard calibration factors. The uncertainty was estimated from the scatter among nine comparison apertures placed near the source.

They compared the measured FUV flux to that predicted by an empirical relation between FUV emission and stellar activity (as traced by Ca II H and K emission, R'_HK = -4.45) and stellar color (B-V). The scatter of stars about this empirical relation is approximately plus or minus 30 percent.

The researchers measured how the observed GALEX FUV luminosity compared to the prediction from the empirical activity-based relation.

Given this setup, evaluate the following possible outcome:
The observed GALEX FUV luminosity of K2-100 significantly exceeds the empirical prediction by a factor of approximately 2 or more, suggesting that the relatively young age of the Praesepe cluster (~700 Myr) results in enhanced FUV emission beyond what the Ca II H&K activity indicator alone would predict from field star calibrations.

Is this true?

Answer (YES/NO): NO